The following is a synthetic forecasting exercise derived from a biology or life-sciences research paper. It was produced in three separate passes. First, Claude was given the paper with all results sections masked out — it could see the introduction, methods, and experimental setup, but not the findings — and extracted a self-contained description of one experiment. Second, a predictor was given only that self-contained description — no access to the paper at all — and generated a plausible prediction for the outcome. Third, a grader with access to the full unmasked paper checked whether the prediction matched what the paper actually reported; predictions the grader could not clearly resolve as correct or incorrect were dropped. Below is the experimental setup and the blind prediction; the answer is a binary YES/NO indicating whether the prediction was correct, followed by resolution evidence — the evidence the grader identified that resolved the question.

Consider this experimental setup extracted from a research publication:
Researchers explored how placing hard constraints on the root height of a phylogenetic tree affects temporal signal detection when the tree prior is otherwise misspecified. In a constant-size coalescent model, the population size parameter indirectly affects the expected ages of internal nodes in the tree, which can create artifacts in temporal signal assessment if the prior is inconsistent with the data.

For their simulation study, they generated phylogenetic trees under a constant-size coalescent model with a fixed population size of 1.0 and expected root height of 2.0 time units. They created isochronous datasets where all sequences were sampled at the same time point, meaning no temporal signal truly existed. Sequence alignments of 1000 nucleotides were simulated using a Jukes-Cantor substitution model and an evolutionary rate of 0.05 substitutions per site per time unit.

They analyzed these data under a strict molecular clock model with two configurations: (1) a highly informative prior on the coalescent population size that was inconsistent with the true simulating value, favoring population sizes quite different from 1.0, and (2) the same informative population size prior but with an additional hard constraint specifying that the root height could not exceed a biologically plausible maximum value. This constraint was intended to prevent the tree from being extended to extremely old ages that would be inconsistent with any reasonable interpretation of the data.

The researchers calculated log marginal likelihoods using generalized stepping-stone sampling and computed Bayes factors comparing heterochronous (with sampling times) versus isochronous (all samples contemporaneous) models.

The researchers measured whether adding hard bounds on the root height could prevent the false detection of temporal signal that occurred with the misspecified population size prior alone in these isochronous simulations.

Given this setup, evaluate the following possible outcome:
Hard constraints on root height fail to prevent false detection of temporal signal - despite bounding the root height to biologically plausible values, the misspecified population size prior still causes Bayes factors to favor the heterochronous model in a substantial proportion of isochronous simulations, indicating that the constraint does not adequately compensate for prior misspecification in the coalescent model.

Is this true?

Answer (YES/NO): NO